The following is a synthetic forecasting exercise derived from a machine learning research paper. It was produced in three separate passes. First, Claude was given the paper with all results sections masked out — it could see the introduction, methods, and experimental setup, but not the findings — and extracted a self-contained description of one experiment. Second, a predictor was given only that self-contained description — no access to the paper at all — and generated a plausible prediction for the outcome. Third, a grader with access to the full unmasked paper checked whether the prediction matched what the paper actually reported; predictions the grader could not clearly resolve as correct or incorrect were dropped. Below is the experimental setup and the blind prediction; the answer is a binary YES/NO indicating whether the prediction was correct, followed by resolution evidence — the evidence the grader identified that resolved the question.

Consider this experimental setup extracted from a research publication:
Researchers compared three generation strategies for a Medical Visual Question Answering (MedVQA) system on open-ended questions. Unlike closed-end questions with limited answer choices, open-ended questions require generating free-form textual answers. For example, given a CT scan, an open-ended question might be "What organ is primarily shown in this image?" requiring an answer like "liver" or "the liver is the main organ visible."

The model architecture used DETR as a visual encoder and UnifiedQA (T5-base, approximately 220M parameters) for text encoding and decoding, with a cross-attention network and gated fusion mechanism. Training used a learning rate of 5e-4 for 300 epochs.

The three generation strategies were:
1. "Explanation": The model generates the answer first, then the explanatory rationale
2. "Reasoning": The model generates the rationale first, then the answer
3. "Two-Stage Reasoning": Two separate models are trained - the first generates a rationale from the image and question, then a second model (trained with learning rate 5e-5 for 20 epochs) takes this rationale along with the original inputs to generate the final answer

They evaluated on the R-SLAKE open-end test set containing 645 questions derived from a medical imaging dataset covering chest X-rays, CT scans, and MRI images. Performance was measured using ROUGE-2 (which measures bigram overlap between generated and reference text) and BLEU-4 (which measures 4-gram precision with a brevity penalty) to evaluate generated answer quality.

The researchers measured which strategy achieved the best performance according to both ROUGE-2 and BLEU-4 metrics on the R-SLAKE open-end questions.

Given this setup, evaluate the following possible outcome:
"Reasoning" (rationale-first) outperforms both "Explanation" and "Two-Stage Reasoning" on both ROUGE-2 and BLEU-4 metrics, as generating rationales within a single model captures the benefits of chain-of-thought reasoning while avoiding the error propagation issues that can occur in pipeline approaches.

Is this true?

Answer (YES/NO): NO